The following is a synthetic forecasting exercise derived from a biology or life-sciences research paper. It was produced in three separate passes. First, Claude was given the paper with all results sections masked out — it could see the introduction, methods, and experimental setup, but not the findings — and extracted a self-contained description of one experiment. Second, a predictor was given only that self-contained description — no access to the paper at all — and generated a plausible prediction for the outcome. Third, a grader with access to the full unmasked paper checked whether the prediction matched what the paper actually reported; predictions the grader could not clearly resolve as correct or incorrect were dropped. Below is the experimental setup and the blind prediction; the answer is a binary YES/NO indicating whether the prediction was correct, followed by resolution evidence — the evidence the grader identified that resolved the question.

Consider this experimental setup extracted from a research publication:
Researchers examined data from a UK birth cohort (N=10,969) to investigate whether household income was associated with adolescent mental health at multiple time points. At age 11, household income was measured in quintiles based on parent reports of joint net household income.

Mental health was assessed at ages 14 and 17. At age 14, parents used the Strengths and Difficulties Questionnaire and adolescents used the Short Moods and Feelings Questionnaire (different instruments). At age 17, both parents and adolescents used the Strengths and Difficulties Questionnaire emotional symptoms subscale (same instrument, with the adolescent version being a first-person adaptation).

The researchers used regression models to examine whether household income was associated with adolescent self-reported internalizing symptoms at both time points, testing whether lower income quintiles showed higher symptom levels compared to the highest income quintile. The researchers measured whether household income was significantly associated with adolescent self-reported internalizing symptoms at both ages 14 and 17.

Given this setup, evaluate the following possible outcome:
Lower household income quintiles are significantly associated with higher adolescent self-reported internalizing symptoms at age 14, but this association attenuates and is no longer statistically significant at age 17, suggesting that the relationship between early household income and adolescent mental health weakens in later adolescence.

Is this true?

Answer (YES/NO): NO